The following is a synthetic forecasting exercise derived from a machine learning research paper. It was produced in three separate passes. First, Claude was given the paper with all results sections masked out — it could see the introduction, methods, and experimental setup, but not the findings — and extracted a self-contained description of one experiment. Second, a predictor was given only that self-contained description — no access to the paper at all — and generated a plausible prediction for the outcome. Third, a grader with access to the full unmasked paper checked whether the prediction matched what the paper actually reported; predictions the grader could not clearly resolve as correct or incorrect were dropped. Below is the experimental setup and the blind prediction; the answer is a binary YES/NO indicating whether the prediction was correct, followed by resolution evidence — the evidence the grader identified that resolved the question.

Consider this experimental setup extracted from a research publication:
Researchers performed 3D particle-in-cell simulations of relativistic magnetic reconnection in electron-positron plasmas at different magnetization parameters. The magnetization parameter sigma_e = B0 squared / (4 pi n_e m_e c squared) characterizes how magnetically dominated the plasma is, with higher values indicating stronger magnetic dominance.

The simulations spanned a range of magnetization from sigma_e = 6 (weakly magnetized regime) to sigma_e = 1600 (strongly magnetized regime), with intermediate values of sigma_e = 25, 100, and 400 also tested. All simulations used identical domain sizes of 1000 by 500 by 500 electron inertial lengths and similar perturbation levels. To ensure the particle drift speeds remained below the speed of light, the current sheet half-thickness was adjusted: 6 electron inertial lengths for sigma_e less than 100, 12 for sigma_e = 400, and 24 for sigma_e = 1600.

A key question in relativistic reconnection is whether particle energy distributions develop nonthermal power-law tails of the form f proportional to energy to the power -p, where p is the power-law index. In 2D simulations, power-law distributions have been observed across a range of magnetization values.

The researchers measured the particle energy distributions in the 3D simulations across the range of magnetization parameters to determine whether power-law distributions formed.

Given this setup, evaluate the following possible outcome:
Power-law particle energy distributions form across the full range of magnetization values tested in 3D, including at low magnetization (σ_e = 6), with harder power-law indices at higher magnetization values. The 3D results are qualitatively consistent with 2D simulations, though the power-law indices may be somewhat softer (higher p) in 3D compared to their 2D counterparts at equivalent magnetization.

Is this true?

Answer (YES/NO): YES